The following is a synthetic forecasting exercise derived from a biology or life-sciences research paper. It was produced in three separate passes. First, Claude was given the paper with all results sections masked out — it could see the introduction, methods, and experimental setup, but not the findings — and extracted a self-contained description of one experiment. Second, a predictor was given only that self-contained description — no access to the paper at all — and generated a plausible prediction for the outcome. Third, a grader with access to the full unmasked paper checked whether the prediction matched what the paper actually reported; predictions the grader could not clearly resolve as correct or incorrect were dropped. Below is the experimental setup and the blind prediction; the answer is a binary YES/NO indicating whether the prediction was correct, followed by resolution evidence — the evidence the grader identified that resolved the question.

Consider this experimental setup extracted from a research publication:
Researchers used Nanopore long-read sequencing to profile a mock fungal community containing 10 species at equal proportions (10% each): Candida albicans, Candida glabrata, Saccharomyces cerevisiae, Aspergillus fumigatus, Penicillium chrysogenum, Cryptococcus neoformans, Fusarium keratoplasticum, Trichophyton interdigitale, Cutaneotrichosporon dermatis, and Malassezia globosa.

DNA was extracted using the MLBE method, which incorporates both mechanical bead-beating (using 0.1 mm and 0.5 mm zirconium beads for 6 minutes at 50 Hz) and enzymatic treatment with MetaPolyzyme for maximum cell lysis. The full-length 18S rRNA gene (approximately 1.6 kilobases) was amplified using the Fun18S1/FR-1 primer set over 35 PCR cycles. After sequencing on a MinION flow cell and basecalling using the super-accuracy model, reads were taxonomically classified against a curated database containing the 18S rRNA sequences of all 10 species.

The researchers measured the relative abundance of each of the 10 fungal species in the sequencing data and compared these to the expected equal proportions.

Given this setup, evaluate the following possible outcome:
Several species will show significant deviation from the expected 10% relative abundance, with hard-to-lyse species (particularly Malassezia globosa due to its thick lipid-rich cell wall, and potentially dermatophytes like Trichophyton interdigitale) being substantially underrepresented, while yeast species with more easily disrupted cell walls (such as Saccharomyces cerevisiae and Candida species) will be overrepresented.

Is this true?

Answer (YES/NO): YES